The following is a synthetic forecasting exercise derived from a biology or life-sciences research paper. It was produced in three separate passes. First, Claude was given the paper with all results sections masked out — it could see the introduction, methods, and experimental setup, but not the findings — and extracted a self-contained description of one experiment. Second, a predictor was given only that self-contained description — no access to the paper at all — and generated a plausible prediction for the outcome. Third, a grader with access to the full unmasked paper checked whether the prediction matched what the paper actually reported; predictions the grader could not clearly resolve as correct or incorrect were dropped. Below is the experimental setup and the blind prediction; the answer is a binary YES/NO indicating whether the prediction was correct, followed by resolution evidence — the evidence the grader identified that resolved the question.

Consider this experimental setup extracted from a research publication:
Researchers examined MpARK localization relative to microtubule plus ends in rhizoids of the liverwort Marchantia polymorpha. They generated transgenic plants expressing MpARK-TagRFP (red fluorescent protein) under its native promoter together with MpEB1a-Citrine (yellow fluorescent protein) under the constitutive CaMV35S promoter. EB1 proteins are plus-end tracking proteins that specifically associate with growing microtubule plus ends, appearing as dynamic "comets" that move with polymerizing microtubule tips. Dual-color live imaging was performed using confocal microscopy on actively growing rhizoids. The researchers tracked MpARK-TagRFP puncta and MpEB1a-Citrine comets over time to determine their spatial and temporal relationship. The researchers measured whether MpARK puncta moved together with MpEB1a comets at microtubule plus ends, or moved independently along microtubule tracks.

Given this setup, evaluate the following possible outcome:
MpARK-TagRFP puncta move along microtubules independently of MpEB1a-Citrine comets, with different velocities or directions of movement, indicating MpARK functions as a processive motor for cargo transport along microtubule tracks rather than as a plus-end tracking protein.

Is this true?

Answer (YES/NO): YES